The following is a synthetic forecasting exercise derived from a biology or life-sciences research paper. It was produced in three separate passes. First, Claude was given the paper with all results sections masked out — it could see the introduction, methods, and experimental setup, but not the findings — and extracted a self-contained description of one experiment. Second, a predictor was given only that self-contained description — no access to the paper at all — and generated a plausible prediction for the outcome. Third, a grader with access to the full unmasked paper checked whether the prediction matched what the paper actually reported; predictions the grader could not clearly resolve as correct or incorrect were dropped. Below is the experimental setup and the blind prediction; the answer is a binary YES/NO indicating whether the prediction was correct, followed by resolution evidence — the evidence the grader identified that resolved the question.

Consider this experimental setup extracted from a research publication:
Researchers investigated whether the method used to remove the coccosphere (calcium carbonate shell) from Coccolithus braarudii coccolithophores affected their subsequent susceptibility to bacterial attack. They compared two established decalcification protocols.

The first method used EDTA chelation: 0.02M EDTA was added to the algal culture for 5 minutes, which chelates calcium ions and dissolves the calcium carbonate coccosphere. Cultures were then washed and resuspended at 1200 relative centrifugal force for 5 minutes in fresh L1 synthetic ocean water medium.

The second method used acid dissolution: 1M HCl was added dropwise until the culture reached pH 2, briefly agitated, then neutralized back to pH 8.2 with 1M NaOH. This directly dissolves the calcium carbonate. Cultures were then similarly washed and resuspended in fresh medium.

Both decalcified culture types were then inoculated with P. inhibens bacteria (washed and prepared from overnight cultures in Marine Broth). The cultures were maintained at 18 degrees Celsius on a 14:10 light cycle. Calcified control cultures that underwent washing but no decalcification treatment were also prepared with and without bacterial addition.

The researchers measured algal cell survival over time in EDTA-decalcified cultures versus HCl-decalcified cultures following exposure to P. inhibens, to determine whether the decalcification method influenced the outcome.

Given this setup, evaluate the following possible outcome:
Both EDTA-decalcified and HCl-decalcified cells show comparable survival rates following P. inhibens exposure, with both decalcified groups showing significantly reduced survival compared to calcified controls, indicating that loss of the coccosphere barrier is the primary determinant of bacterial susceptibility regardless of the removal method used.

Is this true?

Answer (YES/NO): YES